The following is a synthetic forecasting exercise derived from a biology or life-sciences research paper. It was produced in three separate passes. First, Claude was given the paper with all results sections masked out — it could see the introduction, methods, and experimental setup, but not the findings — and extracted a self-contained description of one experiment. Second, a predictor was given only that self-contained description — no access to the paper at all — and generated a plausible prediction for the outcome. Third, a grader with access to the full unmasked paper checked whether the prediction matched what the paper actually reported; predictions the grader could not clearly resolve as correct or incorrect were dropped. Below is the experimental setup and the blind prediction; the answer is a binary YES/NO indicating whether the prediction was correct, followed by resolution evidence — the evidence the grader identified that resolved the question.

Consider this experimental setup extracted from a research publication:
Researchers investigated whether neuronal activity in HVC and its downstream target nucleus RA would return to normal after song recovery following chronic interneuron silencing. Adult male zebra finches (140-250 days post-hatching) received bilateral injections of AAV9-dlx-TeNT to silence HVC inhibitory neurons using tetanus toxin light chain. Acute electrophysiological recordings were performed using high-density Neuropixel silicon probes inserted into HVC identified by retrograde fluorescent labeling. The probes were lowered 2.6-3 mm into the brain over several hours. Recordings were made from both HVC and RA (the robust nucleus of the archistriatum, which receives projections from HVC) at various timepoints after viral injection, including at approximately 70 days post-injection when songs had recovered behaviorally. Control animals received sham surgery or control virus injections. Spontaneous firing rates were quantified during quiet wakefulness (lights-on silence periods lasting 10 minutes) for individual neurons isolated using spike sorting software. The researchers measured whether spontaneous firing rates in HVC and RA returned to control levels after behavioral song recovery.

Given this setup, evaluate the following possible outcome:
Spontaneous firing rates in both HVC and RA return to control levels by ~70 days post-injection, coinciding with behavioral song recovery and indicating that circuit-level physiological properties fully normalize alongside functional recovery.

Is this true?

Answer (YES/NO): NO